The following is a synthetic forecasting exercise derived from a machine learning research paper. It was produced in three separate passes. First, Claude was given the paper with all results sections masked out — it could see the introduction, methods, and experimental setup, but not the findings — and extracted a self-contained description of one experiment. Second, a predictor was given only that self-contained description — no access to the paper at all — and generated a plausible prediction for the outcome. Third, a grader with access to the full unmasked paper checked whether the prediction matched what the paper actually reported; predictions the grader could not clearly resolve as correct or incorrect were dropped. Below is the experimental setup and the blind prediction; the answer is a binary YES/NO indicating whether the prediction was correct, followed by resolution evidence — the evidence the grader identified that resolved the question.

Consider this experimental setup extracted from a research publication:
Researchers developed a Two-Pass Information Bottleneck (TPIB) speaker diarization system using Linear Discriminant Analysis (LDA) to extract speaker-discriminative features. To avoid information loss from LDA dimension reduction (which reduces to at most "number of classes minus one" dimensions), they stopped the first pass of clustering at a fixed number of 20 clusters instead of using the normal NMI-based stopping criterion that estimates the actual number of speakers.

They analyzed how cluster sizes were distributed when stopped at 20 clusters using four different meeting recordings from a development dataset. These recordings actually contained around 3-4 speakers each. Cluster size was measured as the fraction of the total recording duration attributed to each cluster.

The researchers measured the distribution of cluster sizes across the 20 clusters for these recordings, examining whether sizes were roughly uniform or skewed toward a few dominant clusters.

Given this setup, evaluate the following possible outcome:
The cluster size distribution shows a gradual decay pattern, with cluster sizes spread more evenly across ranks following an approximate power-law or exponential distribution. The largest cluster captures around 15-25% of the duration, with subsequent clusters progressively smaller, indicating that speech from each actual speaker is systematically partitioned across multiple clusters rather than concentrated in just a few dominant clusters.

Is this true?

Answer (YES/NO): NO